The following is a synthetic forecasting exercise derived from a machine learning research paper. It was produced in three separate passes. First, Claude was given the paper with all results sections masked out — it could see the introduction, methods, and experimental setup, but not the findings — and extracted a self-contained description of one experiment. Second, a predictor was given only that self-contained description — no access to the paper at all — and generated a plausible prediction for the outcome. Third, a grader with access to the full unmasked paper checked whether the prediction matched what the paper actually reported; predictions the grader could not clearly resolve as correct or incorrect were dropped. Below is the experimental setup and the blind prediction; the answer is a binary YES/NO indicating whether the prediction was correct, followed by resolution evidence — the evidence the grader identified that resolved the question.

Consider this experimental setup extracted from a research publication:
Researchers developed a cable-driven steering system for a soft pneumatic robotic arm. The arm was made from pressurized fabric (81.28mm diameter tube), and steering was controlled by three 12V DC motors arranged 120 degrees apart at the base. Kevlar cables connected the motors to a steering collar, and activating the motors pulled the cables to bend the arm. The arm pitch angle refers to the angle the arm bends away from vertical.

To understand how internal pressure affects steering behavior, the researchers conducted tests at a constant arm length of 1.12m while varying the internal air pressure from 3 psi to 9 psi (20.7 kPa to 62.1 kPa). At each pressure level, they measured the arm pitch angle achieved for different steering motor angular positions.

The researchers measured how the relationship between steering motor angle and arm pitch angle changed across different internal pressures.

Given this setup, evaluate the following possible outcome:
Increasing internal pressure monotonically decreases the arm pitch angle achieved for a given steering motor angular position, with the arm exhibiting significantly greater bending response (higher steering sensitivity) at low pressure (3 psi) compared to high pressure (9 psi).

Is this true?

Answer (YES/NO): NO